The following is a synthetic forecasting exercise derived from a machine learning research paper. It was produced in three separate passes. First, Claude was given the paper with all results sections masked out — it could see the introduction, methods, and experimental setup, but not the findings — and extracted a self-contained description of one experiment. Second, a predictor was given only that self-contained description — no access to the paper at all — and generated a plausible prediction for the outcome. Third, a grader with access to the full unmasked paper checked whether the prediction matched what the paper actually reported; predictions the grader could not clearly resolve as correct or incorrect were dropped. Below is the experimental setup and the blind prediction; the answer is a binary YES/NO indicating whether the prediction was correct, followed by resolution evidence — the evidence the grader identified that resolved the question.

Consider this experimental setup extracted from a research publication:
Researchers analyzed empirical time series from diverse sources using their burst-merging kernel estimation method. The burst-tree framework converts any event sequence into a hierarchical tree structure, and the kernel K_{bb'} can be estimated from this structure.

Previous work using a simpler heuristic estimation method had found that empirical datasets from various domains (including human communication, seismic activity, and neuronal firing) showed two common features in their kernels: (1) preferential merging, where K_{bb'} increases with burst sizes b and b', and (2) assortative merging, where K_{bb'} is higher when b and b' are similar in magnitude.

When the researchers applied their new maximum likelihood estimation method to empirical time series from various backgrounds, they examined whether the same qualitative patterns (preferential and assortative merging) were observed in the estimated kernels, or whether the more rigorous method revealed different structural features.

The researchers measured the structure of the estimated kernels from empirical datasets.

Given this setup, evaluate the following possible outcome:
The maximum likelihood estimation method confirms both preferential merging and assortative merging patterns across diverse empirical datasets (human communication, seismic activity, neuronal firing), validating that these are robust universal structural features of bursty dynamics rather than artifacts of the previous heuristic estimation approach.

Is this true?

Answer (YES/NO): YES